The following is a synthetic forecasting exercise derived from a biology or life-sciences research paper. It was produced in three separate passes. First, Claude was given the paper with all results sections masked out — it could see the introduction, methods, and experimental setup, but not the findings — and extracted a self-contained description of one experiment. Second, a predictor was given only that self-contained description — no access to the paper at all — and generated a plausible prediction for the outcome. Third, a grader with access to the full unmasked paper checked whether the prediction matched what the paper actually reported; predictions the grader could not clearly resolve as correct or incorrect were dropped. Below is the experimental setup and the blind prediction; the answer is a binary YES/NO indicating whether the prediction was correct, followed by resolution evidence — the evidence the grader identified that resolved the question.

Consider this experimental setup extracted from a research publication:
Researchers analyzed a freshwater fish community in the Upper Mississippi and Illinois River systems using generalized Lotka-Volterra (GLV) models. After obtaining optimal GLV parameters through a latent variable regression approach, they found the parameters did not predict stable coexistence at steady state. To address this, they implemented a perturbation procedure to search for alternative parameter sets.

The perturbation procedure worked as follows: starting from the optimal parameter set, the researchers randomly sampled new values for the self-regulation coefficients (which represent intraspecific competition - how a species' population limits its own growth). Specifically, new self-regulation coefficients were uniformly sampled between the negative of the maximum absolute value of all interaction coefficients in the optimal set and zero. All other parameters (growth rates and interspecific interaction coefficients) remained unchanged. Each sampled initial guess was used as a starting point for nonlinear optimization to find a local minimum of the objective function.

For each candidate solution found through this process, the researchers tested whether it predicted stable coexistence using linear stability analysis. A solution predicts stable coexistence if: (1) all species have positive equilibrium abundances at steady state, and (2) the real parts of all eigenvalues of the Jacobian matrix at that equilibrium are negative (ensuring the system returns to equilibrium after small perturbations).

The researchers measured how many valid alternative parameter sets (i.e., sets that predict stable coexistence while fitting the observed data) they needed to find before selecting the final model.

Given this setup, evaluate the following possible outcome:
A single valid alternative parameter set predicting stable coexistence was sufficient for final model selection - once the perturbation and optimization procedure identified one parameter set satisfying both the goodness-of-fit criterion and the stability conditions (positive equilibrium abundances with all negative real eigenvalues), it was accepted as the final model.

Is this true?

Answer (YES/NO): NO